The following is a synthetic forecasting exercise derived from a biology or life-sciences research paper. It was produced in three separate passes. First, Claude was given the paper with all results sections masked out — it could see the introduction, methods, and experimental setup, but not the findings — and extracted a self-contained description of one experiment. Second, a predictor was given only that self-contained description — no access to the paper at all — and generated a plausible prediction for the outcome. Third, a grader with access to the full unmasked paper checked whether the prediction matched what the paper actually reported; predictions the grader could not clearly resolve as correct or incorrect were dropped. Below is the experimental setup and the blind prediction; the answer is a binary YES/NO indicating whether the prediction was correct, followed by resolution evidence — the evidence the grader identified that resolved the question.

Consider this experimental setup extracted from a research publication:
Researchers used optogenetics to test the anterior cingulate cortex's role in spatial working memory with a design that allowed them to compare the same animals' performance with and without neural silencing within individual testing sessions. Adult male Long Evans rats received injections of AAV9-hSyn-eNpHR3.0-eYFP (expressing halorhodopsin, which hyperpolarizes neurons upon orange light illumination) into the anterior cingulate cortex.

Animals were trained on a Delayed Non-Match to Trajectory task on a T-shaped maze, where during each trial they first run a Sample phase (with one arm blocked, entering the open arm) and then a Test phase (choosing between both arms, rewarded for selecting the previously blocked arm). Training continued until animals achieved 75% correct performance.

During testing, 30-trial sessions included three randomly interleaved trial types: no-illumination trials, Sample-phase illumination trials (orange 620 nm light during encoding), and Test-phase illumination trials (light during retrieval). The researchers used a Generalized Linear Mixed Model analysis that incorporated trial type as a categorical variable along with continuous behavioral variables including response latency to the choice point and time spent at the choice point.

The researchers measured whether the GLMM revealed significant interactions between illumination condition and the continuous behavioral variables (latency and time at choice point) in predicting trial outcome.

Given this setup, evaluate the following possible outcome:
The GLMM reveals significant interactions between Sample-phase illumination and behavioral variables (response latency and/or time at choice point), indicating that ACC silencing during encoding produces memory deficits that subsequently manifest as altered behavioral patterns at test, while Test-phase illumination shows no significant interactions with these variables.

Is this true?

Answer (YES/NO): NO